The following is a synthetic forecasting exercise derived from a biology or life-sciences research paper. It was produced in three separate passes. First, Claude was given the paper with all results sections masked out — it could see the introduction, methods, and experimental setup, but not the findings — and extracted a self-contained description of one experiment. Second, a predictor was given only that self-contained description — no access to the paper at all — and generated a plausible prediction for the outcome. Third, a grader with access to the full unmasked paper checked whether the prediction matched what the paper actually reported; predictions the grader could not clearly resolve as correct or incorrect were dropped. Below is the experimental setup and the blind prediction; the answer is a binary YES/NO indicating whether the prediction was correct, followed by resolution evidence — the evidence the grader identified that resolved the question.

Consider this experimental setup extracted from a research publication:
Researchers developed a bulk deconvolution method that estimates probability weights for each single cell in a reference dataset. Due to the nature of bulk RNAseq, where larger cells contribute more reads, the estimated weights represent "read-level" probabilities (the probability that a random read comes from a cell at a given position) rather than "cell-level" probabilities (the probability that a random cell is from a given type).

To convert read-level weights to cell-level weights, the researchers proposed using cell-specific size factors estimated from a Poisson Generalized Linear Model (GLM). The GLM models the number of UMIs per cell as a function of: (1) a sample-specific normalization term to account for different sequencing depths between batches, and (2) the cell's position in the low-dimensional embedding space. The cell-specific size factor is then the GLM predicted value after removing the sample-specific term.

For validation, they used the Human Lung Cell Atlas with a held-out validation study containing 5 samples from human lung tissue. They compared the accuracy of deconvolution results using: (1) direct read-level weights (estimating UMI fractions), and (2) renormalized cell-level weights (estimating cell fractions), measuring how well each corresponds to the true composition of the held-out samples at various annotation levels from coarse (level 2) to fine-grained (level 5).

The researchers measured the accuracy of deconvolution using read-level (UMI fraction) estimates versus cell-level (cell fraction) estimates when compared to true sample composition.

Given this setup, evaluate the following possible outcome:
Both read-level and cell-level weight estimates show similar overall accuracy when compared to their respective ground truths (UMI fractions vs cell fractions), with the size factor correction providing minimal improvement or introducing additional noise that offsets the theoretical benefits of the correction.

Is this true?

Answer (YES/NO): NO